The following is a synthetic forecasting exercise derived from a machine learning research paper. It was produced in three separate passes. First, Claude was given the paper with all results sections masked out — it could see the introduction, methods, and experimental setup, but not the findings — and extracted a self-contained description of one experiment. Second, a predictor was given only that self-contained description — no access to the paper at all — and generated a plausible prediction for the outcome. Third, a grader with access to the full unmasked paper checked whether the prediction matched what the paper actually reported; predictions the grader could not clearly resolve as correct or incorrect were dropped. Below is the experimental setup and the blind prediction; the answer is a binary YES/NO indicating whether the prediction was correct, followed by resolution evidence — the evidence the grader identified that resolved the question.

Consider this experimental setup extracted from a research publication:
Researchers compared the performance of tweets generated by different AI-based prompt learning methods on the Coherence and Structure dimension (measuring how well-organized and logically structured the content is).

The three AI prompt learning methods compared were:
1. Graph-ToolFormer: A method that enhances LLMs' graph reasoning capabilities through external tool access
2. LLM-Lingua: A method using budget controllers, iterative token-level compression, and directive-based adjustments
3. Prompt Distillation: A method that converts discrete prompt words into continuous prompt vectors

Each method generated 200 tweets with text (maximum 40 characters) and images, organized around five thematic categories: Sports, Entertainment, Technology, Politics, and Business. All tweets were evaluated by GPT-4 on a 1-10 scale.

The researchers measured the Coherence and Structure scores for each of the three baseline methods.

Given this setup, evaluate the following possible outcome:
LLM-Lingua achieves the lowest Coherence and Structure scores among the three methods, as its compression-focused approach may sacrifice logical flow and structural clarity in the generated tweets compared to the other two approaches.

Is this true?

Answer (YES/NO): NO